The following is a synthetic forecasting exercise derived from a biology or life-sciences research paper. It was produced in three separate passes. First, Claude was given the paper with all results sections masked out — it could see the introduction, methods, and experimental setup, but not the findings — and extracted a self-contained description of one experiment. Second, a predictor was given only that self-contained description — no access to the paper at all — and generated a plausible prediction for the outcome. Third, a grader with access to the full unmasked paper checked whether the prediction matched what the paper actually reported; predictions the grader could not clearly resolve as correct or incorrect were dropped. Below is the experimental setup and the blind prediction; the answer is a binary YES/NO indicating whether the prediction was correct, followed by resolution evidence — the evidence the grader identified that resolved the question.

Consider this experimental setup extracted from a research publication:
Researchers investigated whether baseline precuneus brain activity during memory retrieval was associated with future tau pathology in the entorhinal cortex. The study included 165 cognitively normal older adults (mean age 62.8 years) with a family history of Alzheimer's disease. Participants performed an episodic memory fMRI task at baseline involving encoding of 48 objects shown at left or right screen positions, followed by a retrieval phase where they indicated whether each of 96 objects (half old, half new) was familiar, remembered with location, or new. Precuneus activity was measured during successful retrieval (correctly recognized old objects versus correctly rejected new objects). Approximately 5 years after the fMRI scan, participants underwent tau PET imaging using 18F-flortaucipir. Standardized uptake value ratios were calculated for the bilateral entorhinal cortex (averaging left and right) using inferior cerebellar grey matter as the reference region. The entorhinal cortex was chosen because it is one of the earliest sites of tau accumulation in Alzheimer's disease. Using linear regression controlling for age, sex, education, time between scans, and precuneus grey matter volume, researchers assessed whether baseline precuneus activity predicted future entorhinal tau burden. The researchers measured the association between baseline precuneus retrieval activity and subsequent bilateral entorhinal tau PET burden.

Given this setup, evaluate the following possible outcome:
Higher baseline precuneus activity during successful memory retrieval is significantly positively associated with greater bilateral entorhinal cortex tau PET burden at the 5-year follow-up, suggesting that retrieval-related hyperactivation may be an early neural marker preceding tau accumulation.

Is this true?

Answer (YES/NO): NO